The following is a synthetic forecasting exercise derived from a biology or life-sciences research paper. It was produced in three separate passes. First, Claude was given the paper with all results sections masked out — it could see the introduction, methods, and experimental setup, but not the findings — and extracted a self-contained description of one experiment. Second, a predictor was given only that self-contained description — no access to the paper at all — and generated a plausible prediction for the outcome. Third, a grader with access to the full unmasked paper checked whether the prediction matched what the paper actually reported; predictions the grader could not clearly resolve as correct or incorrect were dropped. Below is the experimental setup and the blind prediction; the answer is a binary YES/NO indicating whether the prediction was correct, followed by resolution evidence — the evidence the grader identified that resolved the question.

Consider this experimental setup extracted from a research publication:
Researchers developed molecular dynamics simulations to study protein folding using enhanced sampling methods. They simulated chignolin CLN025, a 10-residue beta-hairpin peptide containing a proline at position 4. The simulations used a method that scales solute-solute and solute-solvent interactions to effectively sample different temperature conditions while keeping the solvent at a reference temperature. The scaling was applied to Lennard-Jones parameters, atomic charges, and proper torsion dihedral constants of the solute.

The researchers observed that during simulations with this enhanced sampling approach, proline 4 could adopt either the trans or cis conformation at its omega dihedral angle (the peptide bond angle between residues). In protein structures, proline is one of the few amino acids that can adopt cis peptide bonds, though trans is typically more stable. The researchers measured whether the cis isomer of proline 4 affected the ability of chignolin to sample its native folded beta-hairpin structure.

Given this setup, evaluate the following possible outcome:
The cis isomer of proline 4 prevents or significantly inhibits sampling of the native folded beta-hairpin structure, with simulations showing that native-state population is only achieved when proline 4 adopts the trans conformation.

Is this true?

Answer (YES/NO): YES